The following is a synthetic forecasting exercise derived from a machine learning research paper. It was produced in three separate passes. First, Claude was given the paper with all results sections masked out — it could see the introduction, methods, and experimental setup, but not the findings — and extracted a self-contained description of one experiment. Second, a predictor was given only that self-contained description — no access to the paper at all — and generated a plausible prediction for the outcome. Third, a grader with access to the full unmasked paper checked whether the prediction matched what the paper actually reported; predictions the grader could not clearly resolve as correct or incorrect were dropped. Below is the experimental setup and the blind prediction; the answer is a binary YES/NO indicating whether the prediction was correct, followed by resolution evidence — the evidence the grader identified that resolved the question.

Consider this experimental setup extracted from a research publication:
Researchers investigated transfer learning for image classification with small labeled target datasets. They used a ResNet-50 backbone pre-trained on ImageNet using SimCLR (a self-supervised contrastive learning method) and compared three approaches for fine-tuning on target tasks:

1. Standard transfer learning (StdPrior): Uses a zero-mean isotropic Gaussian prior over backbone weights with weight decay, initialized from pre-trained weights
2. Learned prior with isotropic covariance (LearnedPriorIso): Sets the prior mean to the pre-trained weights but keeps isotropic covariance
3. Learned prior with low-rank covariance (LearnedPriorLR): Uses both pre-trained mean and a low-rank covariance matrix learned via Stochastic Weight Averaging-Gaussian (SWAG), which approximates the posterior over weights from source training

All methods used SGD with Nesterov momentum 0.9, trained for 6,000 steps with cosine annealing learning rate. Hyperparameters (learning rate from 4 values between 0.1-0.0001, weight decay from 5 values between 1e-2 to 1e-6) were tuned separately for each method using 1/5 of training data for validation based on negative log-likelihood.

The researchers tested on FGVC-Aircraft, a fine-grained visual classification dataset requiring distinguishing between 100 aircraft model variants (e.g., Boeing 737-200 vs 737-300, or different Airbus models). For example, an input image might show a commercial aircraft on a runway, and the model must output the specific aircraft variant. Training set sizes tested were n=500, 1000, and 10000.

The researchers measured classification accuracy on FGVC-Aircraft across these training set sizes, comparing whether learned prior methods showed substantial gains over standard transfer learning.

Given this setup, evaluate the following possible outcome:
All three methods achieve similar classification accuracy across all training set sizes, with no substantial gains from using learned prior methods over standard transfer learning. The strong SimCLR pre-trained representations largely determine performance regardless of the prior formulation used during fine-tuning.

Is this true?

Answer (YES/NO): NO